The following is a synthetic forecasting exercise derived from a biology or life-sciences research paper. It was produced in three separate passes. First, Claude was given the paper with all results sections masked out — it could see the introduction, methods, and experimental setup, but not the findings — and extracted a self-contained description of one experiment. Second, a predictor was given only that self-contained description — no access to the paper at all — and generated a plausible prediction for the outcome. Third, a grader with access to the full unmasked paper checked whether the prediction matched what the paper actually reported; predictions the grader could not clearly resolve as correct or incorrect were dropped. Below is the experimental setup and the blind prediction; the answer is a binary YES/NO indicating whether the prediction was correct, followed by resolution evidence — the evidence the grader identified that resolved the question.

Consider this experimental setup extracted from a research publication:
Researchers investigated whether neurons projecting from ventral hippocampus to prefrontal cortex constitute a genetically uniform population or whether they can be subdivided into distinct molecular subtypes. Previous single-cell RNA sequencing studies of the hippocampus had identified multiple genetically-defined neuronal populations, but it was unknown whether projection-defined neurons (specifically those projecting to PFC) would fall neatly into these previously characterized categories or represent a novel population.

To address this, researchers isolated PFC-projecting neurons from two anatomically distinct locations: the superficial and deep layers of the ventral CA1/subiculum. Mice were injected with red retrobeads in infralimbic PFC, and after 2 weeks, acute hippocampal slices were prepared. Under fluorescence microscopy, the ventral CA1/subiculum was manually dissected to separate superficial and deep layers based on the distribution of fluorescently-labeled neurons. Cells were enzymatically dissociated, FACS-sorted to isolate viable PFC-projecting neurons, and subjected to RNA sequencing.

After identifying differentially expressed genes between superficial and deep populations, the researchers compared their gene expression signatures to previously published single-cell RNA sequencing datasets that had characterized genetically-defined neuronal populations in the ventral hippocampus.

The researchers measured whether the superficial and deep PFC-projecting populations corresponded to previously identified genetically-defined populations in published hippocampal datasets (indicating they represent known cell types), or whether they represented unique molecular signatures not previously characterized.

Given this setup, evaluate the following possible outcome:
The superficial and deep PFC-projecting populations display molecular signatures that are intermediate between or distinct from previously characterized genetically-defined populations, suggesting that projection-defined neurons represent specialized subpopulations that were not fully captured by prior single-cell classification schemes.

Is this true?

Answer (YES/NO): NO